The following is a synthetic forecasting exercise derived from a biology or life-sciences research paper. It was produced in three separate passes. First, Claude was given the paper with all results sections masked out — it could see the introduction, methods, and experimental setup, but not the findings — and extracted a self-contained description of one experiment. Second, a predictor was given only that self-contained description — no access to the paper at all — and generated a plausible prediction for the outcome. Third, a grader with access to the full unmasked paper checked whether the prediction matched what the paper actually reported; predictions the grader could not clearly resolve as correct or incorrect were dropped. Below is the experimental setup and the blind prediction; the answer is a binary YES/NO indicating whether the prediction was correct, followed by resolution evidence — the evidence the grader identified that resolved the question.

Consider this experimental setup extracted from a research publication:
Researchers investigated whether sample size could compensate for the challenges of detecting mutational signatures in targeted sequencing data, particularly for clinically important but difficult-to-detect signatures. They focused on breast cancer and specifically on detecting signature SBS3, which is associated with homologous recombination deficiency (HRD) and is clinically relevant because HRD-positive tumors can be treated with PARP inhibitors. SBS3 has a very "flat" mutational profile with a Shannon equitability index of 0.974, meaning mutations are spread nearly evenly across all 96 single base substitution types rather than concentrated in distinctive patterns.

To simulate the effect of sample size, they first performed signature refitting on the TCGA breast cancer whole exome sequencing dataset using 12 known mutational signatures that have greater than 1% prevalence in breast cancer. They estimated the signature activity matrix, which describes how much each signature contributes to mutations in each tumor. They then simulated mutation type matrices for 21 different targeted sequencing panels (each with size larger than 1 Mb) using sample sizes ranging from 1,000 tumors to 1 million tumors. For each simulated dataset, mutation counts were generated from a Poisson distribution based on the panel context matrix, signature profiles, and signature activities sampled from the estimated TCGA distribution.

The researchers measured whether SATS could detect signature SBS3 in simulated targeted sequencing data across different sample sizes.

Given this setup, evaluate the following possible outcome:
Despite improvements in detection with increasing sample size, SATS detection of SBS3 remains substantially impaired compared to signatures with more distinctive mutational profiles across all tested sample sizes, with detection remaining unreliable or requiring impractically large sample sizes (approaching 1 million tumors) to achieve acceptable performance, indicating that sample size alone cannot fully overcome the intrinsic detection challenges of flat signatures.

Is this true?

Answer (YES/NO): NO